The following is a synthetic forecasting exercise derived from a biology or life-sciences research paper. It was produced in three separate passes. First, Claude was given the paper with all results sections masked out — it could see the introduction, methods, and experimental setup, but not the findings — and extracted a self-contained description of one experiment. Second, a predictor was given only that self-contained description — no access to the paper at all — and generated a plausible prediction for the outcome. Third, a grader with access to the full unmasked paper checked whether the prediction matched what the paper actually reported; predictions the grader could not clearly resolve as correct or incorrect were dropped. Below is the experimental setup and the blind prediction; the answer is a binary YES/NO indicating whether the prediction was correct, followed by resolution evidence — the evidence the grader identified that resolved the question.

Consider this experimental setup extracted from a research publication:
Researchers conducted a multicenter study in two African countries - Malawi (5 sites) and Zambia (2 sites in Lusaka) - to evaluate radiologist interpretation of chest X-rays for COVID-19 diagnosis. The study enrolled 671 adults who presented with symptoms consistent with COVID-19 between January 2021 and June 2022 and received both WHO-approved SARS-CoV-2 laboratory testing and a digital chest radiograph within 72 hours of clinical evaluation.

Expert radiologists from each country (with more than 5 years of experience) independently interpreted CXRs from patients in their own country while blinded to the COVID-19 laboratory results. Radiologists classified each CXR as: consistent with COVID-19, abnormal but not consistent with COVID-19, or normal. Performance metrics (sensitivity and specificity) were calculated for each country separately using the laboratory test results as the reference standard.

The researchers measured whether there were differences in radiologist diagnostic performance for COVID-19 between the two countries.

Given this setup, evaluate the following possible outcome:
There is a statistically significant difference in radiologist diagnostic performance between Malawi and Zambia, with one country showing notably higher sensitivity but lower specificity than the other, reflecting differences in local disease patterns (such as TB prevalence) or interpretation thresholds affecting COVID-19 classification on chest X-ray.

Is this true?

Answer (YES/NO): NO